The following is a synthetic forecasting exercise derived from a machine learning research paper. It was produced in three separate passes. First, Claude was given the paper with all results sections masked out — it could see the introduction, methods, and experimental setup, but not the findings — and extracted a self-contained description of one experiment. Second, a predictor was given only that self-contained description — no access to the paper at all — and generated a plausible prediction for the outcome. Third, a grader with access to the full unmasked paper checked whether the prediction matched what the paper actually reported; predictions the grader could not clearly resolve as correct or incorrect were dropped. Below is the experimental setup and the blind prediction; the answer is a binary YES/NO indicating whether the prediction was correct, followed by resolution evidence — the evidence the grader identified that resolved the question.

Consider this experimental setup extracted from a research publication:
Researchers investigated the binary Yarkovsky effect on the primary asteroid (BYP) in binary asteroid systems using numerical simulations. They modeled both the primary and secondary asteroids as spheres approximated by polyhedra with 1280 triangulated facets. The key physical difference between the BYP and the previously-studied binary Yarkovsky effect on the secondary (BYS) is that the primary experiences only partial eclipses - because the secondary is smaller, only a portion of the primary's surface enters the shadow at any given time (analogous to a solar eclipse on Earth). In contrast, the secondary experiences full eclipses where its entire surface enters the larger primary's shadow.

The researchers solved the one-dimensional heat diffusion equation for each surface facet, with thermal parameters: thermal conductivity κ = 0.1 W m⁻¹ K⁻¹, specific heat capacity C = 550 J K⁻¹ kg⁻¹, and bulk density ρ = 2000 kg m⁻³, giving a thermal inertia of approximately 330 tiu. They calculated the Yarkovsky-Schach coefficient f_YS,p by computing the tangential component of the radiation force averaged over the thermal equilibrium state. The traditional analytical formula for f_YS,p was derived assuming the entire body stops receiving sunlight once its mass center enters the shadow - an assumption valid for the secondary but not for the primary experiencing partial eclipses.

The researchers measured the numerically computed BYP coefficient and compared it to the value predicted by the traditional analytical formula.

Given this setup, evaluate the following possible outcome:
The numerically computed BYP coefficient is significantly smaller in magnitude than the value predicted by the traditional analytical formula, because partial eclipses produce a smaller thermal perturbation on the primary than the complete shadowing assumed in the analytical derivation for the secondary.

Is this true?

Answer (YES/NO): YES